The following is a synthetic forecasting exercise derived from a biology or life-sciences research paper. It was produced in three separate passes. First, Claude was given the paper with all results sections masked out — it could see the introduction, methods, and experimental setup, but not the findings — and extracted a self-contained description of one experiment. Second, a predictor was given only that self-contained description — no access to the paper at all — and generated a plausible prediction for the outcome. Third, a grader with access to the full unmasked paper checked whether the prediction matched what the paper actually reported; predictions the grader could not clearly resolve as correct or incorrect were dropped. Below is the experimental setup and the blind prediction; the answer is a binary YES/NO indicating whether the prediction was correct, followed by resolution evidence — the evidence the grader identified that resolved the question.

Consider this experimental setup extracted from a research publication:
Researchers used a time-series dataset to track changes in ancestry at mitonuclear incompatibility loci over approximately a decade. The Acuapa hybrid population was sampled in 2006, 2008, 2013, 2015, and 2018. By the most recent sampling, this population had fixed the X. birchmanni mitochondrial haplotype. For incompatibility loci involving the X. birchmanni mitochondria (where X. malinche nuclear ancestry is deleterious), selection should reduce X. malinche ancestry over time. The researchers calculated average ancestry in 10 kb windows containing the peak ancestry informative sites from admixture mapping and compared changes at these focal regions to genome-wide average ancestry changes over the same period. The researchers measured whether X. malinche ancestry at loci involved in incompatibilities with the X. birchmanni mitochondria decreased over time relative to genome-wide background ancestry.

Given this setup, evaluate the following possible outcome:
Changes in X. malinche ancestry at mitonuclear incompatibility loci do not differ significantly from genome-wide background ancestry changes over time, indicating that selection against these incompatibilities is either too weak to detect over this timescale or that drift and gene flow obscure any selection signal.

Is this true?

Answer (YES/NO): NO